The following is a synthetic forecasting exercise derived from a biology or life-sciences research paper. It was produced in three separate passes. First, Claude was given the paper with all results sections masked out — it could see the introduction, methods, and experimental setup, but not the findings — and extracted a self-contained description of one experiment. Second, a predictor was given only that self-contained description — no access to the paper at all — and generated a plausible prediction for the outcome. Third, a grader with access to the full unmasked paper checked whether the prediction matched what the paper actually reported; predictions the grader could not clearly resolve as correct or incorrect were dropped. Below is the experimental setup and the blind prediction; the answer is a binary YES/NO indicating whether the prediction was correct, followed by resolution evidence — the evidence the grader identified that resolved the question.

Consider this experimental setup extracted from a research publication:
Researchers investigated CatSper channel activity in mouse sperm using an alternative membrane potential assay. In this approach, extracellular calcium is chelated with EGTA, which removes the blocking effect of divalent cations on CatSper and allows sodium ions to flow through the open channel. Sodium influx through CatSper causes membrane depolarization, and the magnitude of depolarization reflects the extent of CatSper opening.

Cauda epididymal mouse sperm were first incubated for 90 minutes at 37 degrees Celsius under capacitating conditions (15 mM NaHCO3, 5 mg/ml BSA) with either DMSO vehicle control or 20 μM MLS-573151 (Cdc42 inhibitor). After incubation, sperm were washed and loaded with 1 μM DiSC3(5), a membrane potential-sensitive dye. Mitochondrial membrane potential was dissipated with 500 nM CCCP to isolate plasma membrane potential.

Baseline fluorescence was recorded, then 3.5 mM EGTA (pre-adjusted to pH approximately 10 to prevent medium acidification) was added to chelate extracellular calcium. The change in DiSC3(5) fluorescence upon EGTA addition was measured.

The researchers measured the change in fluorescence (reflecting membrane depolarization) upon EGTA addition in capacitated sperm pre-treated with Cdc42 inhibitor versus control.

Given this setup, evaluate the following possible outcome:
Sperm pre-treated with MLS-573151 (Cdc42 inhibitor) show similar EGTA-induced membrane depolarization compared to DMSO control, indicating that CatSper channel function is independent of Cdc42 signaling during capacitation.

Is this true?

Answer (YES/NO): NO